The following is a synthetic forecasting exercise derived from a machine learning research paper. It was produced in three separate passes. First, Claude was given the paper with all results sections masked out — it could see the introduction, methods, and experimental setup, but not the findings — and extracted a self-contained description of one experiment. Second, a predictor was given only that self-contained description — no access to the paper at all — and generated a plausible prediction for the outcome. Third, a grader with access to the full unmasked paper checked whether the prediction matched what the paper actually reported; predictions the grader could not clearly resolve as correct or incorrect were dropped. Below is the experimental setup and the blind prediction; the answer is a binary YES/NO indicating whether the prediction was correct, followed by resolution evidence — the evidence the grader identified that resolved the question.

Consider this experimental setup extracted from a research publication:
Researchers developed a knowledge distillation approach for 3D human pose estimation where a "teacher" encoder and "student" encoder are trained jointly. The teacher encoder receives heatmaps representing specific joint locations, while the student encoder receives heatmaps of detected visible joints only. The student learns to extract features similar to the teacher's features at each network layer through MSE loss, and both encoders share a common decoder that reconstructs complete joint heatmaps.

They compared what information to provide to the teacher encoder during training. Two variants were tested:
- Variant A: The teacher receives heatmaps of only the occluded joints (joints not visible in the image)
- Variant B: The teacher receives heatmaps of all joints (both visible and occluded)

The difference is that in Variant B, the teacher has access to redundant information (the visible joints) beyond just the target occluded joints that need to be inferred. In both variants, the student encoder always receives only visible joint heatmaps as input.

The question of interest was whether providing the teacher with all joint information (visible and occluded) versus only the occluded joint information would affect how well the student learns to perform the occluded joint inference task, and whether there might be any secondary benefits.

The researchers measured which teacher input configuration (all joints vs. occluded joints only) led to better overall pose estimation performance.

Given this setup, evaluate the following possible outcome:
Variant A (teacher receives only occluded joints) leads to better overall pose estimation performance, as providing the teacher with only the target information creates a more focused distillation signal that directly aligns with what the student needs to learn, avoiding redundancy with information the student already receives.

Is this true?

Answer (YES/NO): NO